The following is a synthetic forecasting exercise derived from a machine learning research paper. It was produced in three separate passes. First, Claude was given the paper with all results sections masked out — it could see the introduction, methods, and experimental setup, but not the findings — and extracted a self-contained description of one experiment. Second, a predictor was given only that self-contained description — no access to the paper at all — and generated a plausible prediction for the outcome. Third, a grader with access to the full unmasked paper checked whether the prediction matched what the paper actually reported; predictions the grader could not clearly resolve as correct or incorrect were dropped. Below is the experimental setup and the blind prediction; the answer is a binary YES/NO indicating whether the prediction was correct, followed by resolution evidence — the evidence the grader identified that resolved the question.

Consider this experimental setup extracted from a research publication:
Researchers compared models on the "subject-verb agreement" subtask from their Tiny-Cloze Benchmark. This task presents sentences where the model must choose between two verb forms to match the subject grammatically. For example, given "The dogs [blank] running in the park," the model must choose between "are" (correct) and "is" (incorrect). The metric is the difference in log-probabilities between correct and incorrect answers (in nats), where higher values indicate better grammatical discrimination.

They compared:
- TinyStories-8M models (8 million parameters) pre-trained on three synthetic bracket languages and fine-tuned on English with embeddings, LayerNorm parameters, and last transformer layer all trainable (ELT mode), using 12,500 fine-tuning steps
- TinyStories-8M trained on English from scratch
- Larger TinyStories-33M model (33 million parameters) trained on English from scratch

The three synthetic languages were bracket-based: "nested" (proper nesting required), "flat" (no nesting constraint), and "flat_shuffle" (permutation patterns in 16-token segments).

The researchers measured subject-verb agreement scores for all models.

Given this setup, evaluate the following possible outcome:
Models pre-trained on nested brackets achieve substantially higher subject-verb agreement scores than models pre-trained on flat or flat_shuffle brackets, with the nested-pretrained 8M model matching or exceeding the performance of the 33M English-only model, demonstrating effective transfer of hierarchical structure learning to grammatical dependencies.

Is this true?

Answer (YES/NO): NO